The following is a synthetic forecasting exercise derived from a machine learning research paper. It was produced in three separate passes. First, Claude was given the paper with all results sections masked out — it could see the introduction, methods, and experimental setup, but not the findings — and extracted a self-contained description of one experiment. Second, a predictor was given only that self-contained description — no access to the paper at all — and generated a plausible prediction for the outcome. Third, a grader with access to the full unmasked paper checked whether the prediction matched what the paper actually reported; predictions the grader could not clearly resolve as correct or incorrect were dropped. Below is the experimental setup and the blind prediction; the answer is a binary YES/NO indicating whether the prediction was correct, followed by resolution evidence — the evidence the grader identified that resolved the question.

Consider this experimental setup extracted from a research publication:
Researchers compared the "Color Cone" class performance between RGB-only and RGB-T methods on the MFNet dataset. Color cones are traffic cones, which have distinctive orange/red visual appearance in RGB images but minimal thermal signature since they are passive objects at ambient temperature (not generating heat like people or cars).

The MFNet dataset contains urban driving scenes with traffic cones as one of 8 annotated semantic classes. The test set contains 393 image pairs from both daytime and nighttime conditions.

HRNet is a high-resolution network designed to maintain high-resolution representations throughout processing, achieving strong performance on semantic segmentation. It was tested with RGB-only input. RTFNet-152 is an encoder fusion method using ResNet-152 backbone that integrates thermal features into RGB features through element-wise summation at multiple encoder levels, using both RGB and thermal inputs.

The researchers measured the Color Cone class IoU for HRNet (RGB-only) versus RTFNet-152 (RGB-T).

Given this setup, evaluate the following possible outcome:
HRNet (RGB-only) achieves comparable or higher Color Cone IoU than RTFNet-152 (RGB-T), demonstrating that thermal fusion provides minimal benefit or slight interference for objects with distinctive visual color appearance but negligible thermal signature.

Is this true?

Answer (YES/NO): YES